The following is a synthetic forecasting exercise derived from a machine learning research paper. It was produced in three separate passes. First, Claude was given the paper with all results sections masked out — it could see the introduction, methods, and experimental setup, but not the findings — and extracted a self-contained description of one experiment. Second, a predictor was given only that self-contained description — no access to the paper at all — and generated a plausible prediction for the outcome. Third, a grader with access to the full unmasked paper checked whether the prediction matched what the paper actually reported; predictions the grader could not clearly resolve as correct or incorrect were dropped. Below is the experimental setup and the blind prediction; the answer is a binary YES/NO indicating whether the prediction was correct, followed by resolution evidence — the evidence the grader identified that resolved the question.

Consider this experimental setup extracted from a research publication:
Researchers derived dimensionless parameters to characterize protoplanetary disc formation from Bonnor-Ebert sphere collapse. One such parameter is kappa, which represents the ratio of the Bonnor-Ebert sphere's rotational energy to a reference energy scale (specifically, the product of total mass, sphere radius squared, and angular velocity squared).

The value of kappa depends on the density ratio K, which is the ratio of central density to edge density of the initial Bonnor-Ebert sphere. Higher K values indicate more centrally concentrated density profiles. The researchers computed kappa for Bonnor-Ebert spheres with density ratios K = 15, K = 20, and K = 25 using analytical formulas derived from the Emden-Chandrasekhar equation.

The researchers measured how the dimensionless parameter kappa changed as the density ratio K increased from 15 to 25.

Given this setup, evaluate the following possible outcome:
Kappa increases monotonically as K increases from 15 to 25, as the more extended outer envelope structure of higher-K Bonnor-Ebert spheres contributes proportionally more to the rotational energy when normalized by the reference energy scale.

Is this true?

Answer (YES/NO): NO